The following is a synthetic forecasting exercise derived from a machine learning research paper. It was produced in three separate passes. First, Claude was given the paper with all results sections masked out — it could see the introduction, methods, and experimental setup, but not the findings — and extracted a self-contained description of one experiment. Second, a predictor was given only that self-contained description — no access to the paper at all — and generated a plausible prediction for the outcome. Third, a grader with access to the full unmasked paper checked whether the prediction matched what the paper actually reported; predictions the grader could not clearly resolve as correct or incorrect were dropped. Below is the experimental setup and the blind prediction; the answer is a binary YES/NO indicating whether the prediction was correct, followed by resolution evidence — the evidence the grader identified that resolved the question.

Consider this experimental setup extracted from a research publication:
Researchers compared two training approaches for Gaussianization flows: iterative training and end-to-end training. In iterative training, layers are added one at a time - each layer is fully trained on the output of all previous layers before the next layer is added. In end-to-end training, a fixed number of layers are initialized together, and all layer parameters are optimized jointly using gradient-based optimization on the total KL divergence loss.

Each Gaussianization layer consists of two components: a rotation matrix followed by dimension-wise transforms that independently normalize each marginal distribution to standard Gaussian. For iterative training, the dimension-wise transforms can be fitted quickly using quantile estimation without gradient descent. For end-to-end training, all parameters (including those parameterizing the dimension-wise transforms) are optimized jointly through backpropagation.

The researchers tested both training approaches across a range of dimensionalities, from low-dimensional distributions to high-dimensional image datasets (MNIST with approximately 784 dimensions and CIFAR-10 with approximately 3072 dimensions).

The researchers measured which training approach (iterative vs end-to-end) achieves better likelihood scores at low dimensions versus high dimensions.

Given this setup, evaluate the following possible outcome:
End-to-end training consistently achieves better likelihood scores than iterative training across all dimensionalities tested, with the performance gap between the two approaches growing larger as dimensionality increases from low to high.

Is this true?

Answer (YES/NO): NO